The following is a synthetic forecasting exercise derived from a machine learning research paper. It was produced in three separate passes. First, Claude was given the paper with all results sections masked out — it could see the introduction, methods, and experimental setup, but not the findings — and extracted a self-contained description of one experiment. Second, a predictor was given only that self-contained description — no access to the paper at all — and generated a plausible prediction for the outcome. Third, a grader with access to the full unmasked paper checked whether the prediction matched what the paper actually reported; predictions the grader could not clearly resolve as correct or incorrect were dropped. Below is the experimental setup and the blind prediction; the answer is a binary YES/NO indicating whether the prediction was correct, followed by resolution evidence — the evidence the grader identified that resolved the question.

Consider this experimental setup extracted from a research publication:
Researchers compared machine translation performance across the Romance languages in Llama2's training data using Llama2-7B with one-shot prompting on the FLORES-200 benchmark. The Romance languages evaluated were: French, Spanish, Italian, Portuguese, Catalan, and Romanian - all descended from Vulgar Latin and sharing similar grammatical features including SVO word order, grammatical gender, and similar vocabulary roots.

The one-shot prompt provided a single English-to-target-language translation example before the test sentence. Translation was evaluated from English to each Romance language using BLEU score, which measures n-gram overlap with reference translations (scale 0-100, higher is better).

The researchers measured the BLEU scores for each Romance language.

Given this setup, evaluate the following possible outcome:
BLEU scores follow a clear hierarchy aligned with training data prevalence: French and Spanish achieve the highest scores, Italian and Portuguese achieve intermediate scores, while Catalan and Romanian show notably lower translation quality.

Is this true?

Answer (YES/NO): NO